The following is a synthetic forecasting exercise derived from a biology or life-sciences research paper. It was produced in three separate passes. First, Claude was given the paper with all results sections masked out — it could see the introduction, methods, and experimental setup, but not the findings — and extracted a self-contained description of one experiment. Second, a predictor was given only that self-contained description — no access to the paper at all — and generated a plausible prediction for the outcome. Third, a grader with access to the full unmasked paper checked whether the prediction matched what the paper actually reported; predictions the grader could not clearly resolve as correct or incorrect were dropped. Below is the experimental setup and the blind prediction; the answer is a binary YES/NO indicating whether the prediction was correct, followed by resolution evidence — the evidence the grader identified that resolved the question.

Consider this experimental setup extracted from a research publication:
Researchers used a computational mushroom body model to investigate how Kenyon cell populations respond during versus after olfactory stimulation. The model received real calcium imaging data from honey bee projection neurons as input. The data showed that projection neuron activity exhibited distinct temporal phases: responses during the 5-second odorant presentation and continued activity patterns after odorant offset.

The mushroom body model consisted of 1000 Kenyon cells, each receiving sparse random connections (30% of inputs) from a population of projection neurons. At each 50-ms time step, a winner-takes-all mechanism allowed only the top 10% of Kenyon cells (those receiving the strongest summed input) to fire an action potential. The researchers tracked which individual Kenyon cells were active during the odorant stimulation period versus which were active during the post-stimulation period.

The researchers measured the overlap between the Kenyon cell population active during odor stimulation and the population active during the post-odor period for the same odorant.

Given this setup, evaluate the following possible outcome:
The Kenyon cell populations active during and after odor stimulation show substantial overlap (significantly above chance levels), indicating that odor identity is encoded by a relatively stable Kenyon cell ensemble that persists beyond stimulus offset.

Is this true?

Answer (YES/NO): NO